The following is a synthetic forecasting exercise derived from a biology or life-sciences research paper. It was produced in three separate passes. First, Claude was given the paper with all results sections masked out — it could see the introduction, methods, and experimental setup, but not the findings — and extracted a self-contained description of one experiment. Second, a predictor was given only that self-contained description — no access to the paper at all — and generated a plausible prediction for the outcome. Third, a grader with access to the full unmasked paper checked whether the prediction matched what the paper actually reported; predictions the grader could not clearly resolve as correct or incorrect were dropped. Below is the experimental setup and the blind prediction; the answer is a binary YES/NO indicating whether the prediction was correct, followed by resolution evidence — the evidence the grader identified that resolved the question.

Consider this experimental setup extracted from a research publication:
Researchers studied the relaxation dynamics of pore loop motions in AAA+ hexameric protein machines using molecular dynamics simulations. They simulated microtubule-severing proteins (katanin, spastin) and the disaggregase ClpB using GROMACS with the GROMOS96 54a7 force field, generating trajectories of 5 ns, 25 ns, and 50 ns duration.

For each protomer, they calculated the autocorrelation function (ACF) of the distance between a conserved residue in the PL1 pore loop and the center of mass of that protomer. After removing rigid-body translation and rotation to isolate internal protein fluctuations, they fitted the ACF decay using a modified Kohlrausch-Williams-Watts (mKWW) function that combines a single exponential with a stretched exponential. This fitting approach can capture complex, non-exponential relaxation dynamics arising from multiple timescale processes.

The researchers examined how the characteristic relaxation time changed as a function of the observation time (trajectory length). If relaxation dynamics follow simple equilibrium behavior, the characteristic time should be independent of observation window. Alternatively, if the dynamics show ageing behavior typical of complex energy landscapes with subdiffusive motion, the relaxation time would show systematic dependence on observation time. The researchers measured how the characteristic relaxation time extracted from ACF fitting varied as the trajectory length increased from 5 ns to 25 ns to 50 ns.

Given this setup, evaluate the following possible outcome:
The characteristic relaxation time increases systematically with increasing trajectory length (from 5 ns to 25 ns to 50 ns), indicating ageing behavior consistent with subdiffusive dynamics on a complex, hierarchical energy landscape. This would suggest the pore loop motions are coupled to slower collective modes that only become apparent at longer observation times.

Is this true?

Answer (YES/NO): YES